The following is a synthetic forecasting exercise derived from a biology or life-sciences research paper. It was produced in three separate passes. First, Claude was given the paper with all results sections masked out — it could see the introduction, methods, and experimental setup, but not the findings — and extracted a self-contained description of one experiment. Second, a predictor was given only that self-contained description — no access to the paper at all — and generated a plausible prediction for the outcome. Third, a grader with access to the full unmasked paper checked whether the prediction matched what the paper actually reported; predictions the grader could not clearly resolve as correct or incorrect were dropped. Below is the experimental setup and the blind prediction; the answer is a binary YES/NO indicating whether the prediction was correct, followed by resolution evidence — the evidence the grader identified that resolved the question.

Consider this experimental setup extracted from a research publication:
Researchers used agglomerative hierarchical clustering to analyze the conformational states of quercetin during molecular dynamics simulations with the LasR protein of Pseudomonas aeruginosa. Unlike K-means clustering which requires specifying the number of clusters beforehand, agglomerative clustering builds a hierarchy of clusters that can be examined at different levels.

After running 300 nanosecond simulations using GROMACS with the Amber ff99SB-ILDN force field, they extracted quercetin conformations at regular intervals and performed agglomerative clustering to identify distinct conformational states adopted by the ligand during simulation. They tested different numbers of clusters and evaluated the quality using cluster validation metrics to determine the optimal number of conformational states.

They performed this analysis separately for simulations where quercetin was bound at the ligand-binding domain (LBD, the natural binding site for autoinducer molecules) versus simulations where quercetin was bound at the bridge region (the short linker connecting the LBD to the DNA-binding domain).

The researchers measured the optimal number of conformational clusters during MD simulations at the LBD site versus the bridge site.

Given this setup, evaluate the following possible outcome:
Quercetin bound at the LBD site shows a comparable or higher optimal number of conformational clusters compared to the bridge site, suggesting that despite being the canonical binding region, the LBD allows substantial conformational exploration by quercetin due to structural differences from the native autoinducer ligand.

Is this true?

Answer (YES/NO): YES